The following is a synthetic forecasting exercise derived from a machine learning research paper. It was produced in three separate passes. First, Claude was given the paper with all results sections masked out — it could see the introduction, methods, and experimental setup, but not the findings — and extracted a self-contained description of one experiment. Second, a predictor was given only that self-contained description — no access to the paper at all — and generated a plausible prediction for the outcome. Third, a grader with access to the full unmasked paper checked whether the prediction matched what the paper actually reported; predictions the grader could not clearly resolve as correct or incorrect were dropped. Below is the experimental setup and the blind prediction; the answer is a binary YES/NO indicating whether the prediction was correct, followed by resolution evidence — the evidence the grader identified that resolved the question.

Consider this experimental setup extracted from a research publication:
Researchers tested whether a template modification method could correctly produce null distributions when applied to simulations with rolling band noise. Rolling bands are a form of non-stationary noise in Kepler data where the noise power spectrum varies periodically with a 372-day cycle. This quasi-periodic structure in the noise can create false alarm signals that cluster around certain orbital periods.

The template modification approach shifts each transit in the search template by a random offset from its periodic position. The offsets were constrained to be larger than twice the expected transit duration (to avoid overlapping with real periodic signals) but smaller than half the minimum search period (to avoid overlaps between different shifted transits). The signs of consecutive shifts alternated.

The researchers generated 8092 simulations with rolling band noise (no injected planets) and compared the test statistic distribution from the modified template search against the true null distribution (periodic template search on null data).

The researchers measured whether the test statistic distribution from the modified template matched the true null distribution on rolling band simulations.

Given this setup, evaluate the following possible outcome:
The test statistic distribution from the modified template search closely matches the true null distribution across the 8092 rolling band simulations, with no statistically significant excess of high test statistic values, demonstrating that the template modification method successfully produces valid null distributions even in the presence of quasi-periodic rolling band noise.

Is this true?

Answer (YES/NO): YES